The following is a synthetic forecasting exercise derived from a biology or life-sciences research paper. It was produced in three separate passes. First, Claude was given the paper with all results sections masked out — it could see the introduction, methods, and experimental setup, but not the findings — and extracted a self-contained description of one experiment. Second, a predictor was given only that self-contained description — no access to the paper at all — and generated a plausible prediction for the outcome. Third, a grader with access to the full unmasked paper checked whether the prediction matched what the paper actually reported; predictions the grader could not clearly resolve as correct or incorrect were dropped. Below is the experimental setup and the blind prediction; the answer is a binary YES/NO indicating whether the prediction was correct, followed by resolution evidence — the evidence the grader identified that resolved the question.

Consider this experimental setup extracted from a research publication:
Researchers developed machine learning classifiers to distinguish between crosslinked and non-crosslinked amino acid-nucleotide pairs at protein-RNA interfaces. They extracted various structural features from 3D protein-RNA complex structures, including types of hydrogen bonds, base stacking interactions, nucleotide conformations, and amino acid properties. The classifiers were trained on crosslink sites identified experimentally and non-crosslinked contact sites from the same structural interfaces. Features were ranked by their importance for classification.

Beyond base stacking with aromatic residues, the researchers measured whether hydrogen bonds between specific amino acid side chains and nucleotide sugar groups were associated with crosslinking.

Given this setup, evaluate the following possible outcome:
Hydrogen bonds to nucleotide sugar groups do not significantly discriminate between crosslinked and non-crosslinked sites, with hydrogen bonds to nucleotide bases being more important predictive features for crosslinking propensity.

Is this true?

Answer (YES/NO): NO